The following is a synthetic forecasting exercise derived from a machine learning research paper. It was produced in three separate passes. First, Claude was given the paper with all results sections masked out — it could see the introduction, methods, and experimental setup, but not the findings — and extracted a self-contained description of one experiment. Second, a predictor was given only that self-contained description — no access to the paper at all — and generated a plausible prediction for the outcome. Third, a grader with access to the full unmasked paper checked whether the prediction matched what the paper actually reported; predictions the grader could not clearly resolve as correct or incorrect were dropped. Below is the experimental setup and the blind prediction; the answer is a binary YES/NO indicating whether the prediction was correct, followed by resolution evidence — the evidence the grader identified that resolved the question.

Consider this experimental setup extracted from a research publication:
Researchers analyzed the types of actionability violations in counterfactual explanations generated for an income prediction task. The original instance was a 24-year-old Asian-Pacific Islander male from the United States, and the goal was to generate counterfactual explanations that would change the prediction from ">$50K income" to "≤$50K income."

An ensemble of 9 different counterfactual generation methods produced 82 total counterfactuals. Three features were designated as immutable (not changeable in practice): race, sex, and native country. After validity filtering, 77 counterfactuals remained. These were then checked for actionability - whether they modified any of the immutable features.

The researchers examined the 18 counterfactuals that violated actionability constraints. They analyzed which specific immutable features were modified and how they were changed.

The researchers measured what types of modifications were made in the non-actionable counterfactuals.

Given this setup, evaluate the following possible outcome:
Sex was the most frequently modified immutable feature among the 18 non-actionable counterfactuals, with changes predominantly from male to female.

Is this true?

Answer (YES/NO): NO